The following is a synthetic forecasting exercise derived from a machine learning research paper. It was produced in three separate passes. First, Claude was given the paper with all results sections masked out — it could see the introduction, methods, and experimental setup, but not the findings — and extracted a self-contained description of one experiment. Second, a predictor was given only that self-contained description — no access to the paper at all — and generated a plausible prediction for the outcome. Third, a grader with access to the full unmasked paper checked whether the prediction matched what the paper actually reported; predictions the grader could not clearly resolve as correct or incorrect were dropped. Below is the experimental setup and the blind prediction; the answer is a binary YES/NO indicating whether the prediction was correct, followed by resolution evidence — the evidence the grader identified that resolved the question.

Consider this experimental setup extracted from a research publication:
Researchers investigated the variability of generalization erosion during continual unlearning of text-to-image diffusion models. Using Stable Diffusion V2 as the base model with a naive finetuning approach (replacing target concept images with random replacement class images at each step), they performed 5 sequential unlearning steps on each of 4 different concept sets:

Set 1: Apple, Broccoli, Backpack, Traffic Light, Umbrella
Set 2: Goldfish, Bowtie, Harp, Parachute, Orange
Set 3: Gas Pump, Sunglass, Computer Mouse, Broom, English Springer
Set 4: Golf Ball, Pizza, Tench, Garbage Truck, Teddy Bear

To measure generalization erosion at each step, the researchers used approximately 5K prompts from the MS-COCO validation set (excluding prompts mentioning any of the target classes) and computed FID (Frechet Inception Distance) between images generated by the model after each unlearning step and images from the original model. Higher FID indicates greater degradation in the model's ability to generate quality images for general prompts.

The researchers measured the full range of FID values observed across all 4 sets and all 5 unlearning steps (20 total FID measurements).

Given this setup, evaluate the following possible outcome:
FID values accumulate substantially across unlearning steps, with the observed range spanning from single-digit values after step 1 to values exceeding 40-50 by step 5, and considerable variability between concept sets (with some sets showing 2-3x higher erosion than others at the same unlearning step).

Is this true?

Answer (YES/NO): NO